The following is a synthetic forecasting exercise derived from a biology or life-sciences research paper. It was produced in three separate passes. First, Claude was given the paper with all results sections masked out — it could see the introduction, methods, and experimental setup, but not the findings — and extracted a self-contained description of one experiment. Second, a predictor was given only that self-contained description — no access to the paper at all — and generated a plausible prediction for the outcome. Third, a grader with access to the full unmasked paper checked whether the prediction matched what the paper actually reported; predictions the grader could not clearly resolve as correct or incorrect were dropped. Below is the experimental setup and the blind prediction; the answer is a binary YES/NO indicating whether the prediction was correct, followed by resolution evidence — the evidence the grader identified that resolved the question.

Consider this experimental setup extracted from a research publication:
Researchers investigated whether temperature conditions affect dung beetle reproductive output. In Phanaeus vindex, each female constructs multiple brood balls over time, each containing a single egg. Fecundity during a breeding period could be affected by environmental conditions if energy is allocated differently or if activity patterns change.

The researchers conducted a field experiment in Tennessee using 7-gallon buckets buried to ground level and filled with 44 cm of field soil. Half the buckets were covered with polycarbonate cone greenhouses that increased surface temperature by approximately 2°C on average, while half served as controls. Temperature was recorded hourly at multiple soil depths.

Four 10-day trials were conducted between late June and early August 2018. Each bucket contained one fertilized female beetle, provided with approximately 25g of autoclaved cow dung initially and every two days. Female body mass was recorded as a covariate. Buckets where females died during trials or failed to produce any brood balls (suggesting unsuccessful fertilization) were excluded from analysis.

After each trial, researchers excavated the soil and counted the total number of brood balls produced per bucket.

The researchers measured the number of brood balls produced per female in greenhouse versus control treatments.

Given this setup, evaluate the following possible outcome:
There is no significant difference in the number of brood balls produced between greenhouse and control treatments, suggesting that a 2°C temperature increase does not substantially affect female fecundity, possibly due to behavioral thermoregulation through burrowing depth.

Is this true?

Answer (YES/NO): YES